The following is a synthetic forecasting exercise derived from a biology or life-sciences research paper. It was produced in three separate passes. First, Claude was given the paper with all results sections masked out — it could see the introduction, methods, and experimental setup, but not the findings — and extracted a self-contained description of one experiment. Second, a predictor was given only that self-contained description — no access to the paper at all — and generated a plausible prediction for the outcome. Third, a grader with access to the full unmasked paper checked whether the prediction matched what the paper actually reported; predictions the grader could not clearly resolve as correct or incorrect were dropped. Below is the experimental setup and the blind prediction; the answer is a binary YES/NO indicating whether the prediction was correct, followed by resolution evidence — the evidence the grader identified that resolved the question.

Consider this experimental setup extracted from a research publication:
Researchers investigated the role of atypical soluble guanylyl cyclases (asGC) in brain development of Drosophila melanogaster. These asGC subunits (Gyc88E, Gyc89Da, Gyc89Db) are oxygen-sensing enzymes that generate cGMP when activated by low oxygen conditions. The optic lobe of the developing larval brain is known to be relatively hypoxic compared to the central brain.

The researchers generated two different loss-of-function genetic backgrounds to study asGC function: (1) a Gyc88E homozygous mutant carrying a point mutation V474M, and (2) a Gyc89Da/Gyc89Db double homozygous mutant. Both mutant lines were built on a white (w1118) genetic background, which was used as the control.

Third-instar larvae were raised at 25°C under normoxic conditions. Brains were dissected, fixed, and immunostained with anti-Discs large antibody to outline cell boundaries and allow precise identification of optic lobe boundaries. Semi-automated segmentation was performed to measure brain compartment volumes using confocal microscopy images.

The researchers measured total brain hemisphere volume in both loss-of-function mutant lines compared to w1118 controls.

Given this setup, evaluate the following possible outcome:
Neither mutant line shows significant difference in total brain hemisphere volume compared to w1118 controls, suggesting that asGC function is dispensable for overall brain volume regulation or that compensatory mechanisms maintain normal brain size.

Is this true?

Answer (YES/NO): NO